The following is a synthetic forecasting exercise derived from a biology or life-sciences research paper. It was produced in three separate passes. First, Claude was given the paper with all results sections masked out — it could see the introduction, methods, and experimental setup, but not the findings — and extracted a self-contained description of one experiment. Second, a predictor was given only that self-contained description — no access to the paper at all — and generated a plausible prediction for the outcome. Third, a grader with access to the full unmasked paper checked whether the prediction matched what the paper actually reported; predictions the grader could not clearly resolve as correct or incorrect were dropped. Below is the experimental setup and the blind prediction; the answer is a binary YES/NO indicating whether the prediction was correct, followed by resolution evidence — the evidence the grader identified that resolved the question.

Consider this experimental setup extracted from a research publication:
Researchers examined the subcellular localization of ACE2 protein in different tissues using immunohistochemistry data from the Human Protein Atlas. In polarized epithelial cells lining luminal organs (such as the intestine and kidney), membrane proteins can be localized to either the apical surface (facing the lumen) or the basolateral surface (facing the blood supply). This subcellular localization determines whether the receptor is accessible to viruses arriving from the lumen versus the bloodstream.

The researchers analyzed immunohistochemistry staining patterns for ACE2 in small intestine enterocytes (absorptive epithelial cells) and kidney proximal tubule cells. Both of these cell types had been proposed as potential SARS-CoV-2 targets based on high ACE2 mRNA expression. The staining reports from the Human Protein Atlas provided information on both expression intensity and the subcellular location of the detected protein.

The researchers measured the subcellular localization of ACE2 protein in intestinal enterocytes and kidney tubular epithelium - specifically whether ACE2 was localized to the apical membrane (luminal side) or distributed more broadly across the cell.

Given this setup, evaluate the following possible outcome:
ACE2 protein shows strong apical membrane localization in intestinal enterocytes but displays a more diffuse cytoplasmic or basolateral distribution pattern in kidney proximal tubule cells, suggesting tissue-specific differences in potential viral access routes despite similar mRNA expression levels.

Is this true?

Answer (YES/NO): NO